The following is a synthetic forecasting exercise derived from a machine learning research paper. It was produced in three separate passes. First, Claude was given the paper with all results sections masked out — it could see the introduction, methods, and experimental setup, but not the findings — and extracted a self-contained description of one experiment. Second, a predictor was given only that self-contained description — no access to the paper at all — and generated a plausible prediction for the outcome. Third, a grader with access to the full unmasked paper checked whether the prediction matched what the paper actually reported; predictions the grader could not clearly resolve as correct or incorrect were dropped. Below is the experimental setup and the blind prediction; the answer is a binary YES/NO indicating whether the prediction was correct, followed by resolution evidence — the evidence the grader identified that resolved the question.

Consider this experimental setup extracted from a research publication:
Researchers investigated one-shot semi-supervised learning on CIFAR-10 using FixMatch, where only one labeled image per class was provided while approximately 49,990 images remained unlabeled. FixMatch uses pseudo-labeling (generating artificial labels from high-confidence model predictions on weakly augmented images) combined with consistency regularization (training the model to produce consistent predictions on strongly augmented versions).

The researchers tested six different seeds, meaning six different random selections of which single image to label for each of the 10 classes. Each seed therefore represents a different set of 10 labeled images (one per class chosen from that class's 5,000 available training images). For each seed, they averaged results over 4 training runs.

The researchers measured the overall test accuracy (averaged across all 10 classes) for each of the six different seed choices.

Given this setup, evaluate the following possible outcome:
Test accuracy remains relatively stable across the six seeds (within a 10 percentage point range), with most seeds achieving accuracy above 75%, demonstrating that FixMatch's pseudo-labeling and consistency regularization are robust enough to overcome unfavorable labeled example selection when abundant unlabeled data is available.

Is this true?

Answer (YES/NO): NO